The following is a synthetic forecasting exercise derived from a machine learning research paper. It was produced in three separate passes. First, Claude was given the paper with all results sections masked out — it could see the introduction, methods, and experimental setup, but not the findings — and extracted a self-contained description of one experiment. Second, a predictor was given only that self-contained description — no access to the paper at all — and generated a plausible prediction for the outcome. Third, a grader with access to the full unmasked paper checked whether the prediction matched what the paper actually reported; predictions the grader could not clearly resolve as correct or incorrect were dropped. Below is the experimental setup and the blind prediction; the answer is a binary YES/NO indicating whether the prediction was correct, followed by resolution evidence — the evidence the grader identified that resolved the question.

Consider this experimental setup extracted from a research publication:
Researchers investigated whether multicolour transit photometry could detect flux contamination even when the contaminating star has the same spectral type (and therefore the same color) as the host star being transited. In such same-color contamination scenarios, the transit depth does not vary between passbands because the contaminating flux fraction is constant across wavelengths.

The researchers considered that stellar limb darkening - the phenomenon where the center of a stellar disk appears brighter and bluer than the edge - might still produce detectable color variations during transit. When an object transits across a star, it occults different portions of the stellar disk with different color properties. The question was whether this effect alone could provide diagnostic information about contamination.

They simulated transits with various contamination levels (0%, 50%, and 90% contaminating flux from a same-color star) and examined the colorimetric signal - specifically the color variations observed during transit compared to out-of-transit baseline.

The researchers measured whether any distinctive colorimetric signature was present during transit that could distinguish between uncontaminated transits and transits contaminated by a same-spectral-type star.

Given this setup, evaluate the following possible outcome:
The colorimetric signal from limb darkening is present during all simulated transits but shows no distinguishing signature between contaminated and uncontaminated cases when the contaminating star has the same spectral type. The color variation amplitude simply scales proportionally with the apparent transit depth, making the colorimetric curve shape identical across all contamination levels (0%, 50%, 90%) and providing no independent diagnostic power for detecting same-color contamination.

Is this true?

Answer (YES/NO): NO